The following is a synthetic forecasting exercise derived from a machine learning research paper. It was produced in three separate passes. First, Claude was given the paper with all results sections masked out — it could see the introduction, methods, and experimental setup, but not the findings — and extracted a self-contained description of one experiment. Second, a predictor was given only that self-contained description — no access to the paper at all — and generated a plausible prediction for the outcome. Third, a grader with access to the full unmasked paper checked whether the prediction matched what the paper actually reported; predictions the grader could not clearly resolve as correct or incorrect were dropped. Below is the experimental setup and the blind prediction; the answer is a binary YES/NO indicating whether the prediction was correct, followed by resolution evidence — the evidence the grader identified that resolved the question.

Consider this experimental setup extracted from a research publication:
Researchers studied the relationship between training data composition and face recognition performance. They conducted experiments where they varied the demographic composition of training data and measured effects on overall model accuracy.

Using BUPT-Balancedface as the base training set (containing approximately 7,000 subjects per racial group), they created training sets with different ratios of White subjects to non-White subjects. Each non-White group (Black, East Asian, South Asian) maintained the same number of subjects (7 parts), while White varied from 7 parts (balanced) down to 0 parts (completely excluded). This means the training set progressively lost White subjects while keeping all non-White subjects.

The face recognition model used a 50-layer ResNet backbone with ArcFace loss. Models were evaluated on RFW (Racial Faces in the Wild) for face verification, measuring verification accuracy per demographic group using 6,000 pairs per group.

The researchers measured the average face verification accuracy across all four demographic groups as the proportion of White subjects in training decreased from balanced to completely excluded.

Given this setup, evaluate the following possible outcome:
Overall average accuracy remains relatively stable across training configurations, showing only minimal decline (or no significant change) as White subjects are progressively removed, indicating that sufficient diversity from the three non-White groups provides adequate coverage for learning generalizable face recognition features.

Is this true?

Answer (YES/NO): NO